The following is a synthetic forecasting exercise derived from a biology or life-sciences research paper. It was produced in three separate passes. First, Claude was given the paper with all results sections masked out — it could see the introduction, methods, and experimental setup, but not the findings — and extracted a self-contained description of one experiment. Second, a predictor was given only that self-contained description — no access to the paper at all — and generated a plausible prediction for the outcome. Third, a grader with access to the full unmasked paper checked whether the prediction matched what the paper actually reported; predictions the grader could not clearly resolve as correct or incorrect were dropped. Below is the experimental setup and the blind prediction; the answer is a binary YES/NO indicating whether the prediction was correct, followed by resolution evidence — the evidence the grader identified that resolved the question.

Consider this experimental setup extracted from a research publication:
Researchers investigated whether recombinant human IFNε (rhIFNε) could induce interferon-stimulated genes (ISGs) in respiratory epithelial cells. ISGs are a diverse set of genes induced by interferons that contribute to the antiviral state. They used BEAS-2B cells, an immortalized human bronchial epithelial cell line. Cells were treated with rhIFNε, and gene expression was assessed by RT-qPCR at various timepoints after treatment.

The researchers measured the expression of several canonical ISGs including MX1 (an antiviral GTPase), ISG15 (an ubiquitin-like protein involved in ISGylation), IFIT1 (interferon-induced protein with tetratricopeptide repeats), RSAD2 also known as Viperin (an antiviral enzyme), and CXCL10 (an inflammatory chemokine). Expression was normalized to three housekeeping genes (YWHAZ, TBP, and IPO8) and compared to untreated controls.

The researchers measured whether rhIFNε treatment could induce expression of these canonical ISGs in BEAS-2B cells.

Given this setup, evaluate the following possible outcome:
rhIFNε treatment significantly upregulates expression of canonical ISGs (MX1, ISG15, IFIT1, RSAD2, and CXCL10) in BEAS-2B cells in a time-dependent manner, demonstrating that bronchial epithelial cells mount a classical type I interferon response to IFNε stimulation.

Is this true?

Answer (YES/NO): YES